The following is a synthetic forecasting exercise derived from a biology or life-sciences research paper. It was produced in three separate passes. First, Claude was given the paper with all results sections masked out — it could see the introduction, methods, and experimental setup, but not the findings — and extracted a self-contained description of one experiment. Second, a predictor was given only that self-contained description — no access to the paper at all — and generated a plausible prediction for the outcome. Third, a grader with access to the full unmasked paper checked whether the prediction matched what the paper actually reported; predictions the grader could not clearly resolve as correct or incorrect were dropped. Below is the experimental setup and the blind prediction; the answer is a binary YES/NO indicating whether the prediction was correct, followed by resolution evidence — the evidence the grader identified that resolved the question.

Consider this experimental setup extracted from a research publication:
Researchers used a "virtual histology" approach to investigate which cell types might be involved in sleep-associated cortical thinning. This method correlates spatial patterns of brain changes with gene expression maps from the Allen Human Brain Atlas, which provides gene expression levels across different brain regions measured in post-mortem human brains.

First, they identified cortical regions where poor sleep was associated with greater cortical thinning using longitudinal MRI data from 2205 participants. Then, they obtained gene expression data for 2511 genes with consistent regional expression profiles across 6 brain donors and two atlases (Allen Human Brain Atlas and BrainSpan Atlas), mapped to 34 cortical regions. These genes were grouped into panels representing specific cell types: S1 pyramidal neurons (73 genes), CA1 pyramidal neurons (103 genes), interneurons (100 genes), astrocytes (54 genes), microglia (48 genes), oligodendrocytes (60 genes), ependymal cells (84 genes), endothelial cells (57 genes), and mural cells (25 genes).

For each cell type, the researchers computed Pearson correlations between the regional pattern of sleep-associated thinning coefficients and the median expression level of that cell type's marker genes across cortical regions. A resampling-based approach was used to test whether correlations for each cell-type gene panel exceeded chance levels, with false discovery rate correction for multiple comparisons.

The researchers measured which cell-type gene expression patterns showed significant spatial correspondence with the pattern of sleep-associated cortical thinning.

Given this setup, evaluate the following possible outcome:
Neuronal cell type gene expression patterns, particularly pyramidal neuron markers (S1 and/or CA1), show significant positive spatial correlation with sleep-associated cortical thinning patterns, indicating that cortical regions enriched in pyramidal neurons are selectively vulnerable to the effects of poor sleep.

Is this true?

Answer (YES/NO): YES